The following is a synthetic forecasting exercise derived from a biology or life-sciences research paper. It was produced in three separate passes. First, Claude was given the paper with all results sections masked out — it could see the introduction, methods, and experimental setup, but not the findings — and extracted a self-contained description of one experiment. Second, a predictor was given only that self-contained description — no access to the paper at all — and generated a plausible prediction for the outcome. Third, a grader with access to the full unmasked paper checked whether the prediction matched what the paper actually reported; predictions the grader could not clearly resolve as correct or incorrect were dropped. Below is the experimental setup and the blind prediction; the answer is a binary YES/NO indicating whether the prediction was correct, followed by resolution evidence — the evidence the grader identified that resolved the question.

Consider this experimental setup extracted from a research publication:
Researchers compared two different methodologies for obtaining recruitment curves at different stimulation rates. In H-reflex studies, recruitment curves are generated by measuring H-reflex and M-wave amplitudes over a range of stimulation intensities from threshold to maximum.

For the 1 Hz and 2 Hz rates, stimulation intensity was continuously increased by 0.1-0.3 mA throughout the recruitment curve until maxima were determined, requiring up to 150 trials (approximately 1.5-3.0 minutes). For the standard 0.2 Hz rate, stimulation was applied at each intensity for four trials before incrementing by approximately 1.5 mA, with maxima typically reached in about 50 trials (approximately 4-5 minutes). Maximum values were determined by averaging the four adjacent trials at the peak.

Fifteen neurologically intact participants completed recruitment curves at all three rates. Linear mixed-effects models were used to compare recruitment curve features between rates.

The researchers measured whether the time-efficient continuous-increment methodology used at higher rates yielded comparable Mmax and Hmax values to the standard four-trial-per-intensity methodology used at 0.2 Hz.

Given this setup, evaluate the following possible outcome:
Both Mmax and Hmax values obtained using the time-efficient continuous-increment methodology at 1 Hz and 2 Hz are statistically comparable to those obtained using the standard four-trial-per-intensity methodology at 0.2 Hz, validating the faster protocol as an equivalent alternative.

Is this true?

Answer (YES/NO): YES